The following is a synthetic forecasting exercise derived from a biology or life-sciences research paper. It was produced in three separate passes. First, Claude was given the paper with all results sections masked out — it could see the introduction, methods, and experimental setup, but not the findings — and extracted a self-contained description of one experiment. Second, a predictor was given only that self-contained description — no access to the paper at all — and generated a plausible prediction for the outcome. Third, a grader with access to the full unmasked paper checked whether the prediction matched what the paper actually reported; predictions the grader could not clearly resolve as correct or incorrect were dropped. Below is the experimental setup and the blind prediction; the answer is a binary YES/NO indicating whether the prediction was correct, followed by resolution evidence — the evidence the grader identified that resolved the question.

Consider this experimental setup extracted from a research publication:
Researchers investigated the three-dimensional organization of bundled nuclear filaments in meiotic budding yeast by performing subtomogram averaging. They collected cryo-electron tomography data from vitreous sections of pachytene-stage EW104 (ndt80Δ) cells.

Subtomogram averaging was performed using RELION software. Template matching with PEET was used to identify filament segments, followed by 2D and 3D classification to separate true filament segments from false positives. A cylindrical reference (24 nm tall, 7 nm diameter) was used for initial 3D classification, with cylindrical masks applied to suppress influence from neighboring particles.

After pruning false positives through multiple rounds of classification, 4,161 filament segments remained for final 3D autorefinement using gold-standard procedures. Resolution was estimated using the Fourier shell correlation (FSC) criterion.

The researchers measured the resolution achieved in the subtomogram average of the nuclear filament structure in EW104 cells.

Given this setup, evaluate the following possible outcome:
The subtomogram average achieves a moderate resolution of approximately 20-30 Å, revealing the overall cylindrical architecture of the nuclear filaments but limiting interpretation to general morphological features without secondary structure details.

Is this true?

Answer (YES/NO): NO